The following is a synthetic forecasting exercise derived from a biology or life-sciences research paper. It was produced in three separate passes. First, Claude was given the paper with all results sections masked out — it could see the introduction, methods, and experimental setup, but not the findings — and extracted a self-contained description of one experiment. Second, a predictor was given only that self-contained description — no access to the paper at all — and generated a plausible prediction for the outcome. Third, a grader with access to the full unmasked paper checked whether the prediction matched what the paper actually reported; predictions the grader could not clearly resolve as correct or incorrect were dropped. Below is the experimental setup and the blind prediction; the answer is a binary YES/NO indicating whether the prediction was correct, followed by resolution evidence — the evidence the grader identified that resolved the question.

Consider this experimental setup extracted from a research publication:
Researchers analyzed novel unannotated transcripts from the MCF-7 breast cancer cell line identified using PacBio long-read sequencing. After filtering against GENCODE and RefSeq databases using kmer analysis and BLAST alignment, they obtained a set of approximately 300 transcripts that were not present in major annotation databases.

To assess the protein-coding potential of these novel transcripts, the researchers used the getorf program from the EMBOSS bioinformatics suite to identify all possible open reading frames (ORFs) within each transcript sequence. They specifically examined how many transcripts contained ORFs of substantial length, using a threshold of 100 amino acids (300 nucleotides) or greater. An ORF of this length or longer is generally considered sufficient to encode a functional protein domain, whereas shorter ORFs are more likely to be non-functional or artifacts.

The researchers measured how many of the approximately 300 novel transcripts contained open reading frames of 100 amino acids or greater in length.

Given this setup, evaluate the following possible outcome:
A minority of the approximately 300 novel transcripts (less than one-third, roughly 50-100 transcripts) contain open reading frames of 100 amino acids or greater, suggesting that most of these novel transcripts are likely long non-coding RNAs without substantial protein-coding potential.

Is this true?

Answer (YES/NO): YES